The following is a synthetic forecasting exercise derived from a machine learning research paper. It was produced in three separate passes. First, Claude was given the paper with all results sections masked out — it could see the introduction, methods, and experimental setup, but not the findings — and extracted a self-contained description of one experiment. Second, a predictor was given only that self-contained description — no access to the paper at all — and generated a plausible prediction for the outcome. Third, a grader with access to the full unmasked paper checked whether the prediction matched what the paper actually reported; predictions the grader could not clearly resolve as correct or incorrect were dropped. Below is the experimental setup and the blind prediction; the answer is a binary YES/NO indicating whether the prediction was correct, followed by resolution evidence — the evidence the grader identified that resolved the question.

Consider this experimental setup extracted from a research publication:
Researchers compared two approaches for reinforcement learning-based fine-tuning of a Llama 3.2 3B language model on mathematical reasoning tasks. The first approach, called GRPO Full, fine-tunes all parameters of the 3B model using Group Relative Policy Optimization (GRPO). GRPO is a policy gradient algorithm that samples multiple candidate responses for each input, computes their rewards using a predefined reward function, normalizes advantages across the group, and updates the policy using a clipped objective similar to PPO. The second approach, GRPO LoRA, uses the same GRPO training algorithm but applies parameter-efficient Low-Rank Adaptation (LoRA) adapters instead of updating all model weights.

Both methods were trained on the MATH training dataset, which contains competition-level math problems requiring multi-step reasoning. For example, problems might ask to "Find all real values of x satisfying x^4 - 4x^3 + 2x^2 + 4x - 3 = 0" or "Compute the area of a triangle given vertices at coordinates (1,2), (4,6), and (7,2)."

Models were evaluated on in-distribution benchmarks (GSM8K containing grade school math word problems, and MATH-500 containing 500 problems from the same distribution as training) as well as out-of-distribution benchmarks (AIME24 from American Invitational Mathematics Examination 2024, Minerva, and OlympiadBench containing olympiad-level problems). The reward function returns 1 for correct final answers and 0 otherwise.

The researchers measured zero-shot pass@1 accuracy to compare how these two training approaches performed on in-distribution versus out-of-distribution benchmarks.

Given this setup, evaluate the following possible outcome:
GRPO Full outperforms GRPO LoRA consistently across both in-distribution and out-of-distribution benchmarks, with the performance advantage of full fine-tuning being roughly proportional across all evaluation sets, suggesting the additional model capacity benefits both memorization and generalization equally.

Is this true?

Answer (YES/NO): NO